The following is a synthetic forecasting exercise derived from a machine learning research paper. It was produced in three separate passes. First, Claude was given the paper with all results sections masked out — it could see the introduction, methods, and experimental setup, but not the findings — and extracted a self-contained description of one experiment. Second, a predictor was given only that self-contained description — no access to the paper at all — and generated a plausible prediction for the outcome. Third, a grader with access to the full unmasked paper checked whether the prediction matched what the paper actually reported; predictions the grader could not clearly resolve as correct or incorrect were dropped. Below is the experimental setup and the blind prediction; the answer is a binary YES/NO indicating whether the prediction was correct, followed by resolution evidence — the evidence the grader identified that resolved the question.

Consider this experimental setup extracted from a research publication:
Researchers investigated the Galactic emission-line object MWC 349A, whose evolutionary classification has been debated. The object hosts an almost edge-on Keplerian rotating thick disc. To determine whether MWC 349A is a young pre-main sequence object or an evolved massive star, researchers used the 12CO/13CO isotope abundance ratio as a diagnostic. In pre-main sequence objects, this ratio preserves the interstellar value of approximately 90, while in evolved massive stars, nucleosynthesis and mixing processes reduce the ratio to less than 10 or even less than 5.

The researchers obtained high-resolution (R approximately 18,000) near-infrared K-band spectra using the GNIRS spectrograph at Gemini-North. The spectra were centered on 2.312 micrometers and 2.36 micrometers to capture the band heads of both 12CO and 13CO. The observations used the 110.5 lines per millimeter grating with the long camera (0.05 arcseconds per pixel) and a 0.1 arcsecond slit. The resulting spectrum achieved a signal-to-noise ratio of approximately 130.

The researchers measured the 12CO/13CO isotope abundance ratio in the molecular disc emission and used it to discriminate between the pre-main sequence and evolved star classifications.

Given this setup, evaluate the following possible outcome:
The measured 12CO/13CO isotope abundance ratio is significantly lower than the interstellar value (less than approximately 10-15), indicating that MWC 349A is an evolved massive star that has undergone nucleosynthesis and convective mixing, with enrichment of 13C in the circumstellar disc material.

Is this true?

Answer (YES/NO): YES